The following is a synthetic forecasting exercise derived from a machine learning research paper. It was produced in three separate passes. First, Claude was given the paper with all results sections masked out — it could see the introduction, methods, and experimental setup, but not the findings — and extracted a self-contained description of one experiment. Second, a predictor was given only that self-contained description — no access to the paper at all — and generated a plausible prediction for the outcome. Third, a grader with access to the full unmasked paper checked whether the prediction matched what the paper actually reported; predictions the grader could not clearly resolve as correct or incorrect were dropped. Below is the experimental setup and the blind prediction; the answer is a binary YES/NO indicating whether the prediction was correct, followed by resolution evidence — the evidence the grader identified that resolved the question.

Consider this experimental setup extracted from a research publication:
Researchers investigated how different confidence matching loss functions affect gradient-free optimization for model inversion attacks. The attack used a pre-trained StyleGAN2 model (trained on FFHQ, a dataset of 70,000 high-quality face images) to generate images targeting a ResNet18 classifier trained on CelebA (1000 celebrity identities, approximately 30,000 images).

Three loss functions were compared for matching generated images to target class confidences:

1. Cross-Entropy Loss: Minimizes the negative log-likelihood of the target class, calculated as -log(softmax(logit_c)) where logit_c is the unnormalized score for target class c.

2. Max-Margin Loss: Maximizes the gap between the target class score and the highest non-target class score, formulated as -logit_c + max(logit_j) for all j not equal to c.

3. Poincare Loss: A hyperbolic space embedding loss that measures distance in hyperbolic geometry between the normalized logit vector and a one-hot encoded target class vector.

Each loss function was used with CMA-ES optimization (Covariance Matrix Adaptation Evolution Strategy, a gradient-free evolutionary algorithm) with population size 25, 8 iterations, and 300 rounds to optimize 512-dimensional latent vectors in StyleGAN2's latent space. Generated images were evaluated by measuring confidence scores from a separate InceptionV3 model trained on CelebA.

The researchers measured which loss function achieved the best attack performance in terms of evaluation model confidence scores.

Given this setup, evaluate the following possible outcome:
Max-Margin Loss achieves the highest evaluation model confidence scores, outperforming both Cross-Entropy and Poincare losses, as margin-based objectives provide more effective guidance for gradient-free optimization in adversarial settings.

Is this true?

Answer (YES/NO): NO